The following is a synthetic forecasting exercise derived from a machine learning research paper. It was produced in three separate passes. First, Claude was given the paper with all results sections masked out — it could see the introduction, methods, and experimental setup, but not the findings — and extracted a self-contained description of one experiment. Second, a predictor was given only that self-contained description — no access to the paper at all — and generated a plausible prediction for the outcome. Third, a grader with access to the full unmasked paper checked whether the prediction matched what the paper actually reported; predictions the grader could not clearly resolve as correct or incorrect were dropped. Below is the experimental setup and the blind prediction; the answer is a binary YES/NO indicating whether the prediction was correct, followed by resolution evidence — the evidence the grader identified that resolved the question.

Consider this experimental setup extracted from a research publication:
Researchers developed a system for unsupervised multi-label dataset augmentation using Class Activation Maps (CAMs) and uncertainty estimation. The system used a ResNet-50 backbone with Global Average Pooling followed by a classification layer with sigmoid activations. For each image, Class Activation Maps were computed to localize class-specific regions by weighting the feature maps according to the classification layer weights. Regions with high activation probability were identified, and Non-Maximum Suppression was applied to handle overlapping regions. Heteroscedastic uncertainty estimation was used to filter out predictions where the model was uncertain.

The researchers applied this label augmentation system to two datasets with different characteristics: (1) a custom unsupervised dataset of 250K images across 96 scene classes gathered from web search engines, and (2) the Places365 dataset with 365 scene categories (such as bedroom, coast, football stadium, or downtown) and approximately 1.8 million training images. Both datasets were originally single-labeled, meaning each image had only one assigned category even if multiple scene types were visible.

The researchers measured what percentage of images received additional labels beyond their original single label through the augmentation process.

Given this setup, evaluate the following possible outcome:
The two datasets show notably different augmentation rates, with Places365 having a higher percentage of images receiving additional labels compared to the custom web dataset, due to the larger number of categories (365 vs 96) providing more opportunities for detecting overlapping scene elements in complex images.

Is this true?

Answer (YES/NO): YES